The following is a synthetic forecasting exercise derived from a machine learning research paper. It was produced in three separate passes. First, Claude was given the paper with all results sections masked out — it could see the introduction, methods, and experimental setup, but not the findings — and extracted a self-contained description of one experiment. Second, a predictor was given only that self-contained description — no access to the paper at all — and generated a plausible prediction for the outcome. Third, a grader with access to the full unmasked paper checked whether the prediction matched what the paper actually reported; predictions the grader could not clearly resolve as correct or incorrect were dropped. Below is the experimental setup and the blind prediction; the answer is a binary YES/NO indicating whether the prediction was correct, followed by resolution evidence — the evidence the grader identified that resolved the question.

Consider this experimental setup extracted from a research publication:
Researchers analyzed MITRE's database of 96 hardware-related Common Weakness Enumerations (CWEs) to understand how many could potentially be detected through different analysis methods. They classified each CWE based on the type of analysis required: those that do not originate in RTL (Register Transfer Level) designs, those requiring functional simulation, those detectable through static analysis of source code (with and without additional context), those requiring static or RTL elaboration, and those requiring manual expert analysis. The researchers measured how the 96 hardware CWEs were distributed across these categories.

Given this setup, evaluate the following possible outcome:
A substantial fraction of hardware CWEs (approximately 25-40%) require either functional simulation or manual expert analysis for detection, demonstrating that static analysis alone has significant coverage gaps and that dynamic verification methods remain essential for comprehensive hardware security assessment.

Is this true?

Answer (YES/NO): NO